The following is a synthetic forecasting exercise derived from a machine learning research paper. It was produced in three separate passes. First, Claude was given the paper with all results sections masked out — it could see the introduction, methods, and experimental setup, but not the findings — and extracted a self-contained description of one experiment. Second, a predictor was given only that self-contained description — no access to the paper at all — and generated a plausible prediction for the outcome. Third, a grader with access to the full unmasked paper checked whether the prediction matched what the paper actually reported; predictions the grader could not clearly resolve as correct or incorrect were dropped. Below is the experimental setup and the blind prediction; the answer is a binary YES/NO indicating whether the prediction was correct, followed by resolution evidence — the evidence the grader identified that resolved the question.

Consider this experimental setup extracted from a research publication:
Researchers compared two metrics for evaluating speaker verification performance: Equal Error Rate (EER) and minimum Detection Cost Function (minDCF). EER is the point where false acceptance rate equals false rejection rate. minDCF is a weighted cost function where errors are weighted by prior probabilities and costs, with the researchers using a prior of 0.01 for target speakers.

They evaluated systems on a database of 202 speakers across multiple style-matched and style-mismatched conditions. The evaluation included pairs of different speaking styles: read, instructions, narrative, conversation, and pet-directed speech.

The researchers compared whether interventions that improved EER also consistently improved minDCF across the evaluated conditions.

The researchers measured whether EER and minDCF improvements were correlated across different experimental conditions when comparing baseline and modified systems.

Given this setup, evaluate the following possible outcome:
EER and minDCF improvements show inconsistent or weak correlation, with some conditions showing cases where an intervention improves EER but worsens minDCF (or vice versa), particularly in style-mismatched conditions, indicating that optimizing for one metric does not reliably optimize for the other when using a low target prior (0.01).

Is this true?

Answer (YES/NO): YES